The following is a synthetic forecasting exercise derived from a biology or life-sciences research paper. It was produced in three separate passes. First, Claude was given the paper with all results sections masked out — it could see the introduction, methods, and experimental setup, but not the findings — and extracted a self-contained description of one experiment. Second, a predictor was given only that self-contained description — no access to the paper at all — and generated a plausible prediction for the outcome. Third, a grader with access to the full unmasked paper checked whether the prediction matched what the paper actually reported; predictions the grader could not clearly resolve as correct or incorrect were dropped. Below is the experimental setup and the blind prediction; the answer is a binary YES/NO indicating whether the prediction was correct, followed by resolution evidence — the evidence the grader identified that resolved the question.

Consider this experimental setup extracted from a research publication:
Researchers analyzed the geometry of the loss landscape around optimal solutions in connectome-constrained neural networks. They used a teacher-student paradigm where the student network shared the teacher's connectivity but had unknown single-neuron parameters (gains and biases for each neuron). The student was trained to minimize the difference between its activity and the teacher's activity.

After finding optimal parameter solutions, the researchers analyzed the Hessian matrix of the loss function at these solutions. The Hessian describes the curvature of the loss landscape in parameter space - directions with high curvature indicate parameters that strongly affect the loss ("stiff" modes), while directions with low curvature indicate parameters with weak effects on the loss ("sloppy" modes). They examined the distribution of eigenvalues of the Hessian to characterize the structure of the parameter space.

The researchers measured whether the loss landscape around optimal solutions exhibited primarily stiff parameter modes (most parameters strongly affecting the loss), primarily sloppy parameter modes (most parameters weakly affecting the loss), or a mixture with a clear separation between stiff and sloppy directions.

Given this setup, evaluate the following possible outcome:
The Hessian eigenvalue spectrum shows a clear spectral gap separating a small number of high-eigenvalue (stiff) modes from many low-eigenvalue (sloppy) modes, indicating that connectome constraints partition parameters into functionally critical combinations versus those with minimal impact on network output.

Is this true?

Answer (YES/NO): YES